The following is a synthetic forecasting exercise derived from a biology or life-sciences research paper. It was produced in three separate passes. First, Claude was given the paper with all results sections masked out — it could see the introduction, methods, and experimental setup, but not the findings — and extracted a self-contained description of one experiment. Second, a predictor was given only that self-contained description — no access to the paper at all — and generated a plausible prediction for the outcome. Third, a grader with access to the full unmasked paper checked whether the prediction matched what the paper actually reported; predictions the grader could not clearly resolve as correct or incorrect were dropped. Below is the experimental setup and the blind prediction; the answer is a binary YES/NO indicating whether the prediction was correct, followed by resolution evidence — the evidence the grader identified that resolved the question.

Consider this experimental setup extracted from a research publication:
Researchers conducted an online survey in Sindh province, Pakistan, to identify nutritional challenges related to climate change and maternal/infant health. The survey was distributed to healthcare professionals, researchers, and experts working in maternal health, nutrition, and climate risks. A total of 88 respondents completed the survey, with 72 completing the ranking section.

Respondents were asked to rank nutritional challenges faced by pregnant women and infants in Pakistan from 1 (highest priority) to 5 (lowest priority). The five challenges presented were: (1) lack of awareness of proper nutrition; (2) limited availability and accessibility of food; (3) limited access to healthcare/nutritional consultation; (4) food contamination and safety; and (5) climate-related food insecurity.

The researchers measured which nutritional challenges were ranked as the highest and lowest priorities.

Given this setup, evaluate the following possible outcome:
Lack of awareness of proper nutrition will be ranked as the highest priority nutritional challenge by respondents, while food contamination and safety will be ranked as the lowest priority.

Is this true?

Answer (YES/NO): NO